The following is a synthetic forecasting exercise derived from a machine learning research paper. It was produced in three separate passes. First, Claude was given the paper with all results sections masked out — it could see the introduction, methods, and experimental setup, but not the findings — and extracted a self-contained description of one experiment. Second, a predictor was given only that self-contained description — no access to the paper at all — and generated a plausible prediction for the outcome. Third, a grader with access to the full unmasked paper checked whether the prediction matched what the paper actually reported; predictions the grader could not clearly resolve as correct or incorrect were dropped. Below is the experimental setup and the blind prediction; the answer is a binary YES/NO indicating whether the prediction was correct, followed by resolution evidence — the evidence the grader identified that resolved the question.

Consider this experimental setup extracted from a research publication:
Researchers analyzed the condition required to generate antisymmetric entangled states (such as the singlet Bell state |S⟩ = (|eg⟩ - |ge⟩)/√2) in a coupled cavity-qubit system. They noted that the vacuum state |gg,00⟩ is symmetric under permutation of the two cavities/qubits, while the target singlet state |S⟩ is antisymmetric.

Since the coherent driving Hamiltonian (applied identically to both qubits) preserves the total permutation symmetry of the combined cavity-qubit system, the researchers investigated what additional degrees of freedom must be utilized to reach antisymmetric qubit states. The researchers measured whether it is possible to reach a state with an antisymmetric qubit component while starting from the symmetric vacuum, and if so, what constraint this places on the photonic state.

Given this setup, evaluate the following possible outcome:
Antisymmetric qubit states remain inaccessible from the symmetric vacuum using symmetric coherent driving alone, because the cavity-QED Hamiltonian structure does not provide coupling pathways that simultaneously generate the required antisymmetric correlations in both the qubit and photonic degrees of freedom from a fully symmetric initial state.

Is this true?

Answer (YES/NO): NO